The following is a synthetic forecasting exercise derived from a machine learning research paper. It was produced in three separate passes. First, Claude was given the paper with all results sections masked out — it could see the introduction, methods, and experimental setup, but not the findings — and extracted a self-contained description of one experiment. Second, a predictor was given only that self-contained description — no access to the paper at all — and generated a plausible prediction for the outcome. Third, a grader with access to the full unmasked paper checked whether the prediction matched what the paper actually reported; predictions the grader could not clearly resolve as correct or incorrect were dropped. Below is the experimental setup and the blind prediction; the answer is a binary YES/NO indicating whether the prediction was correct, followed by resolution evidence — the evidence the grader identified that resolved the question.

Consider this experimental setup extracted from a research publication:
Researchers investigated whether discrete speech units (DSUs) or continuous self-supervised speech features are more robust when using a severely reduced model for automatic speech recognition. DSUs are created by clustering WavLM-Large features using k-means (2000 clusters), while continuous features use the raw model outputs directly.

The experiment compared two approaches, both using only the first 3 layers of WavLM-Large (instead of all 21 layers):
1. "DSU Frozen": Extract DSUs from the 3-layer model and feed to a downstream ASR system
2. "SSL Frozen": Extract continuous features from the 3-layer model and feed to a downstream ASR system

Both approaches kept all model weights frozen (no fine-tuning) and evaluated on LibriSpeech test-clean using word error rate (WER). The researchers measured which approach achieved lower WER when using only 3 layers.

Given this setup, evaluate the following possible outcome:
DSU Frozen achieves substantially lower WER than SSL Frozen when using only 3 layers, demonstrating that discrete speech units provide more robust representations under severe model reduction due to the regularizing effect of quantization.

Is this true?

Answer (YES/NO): NO